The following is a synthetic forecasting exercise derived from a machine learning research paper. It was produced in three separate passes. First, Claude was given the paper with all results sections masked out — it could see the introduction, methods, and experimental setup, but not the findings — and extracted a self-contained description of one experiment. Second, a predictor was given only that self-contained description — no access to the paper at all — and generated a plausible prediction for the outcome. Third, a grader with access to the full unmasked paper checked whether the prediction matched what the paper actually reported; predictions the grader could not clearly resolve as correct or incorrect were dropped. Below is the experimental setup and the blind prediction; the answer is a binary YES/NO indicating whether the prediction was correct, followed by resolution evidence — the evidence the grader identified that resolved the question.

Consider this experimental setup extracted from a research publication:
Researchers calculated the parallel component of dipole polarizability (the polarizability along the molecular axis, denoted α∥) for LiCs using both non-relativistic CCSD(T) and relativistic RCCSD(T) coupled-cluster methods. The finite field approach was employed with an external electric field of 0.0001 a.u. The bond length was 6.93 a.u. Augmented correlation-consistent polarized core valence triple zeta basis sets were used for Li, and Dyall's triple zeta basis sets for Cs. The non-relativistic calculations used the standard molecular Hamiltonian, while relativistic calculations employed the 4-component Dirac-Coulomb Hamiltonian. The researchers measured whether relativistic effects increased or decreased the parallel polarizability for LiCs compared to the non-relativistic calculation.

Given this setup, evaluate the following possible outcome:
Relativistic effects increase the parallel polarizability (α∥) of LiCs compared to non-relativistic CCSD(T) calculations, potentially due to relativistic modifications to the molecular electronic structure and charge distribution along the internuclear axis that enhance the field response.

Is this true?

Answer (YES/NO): YES